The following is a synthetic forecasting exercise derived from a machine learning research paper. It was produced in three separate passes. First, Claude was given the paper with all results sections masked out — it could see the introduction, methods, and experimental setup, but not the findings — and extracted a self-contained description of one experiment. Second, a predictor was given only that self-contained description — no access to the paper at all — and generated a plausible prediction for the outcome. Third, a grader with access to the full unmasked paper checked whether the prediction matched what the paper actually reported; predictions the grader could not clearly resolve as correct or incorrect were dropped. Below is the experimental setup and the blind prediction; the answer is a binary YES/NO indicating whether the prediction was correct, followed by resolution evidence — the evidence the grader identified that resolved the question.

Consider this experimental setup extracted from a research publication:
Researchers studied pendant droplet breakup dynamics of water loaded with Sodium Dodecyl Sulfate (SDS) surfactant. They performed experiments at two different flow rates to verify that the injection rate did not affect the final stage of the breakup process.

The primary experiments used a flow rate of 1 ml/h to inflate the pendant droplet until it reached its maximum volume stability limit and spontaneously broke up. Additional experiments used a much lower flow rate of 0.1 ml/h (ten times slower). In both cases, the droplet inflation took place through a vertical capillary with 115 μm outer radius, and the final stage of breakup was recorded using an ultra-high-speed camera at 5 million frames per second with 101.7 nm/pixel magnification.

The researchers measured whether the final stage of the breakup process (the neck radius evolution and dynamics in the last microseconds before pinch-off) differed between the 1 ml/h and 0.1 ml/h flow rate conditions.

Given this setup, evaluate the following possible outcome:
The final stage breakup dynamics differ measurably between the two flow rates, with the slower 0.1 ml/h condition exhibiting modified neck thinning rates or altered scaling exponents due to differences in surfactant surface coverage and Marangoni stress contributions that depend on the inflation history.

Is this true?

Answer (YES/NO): NO